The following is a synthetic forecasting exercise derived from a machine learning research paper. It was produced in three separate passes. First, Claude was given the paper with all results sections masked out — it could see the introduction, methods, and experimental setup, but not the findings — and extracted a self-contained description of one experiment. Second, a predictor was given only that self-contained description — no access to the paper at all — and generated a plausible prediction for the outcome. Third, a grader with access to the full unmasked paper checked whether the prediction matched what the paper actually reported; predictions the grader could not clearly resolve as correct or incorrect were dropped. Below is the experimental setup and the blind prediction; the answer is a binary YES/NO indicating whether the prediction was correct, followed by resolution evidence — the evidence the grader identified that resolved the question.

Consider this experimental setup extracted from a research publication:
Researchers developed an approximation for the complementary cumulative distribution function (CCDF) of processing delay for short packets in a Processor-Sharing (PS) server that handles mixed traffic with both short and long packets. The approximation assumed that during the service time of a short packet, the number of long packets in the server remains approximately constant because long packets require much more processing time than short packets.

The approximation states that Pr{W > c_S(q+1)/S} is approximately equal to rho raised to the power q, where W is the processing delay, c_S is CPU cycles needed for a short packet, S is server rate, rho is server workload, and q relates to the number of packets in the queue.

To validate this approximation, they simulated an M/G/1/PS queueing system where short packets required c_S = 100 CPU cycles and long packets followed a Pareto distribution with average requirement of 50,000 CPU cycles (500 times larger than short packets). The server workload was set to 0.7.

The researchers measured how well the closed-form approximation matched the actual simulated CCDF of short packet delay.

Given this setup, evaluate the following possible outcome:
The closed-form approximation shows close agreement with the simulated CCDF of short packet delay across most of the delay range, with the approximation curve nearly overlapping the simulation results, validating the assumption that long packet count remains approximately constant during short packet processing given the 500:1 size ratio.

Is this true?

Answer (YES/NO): YES